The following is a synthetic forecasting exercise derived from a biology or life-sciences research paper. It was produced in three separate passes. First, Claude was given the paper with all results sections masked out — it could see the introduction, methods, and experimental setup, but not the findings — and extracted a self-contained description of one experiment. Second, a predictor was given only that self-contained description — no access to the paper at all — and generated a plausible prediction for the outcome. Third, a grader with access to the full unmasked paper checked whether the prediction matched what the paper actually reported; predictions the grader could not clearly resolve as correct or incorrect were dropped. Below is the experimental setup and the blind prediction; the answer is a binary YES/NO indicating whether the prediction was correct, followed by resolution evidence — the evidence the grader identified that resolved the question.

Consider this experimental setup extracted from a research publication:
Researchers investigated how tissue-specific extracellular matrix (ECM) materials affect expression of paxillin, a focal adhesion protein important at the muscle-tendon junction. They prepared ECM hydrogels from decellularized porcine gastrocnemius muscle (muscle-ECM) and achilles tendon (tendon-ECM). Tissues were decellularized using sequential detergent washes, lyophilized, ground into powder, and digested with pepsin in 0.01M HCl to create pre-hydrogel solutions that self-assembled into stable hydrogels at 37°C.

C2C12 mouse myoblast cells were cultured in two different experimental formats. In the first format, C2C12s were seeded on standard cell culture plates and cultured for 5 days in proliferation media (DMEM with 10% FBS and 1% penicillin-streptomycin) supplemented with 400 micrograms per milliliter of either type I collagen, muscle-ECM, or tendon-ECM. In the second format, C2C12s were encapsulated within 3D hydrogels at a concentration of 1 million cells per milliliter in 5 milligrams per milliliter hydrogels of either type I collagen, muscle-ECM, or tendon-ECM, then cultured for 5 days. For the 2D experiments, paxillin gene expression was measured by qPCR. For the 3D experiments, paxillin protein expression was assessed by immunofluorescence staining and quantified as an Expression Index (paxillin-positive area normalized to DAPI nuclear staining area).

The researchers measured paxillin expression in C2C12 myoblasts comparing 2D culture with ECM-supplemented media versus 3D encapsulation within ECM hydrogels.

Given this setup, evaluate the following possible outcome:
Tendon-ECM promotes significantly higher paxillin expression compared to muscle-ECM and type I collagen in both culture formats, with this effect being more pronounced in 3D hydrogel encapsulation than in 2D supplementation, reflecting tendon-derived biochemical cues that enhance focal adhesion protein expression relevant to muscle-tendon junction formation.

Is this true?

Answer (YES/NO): NO